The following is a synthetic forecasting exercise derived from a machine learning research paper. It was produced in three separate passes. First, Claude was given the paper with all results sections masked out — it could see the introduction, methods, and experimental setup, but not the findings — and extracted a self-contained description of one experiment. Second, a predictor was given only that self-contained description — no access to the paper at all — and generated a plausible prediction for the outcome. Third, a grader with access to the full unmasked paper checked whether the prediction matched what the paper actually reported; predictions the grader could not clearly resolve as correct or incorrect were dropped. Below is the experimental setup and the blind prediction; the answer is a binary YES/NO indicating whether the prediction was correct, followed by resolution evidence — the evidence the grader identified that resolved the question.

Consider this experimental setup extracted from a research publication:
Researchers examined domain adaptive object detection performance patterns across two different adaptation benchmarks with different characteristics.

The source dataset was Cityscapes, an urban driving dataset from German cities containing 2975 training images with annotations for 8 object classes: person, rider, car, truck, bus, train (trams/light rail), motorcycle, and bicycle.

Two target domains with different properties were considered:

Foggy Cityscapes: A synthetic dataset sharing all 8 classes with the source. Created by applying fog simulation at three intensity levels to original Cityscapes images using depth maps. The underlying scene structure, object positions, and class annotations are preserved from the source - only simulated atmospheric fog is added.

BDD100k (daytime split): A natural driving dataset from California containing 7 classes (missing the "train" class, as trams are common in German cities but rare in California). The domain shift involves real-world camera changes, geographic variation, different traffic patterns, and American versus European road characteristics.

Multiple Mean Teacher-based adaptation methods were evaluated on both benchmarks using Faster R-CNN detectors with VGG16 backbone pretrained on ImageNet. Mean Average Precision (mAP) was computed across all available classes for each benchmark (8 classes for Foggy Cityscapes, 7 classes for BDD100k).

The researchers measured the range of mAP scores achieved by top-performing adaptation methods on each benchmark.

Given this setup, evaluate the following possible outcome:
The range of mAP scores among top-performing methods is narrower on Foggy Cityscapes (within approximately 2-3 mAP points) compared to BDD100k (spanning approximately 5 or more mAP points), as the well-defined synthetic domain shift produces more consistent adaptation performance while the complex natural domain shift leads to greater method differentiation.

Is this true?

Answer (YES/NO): NO